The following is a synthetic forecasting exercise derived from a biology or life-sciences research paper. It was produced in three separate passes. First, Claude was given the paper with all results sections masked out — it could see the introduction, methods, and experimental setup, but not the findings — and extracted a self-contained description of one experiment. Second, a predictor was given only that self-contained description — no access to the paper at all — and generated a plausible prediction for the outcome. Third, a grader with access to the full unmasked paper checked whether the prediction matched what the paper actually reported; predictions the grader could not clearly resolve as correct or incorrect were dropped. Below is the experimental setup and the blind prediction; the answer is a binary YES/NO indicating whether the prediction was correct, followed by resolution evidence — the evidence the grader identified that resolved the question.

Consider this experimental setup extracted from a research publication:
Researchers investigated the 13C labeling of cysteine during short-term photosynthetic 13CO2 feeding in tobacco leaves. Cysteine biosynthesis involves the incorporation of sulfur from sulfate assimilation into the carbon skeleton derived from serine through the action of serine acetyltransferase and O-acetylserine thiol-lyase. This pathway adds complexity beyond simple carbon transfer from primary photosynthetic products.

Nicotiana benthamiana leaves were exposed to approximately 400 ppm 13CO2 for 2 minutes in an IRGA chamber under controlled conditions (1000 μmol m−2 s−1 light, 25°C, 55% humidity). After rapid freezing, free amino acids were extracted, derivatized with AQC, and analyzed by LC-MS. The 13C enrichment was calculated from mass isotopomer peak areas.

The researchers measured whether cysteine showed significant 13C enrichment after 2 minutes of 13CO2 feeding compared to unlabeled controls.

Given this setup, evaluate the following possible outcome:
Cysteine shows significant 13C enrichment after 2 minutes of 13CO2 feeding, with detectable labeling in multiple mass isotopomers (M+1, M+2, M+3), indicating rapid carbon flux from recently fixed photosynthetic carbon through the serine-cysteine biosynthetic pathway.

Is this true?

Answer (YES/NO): NO